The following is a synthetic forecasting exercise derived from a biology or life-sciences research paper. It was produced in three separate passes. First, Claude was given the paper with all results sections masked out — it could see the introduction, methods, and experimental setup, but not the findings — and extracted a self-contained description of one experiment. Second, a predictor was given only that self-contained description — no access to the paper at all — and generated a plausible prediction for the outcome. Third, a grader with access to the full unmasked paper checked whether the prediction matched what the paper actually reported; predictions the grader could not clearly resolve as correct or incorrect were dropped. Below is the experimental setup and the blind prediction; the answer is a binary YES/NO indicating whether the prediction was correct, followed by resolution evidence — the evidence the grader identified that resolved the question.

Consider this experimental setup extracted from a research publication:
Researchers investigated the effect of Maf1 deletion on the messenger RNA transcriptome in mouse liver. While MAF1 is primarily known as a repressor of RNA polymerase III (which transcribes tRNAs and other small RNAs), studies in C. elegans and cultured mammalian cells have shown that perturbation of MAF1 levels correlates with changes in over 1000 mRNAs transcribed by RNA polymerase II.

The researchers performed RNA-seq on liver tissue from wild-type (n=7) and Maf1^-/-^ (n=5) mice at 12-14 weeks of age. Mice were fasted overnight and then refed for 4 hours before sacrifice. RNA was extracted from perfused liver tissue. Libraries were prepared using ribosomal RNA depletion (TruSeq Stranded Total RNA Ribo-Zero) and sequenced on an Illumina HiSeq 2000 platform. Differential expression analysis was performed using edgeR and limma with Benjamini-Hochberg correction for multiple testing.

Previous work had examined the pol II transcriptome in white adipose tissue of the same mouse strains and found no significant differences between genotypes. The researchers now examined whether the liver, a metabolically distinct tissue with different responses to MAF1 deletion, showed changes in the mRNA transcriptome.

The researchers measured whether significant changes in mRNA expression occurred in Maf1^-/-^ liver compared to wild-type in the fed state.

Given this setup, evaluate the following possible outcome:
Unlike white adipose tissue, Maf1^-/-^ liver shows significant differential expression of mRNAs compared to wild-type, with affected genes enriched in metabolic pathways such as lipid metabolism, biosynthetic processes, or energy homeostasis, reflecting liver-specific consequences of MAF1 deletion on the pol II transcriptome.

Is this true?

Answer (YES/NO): YES